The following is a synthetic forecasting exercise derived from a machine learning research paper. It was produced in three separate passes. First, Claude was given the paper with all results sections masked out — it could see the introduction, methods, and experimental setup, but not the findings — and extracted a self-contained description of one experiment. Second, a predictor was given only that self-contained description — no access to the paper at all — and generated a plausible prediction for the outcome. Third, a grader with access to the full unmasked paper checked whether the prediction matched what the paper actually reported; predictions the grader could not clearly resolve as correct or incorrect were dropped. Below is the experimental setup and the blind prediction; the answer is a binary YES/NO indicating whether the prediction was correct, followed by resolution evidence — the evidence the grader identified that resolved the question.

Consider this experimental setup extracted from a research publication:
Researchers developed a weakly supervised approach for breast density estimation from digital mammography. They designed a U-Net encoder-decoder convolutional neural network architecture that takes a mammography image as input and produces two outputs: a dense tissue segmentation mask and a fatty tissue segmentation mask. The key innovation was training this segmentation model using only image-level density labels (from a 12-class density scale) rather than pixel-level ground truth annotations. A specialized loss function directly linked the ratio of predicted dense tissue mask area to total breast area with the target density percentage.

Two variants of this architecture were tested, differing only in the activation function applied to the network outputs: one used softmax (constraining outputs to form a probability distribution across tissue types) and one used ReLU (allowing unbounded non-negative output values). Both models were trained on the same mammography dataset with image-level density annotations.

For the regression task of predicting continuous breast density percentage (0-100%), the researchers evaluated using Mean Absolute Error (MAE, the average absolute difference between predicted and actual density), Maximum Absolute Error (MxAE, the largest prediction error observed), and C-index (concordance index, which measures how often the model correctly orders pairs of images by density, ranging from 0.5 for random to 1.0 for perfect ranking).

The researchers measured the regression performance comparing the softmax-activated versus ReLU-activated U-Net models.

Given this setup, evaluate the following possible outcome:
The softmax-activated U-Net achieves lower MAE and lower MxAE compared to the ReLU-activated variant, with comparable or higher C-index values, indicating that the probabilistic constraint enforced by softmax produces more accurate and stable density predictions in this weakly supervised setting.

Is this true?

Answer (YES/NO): NO